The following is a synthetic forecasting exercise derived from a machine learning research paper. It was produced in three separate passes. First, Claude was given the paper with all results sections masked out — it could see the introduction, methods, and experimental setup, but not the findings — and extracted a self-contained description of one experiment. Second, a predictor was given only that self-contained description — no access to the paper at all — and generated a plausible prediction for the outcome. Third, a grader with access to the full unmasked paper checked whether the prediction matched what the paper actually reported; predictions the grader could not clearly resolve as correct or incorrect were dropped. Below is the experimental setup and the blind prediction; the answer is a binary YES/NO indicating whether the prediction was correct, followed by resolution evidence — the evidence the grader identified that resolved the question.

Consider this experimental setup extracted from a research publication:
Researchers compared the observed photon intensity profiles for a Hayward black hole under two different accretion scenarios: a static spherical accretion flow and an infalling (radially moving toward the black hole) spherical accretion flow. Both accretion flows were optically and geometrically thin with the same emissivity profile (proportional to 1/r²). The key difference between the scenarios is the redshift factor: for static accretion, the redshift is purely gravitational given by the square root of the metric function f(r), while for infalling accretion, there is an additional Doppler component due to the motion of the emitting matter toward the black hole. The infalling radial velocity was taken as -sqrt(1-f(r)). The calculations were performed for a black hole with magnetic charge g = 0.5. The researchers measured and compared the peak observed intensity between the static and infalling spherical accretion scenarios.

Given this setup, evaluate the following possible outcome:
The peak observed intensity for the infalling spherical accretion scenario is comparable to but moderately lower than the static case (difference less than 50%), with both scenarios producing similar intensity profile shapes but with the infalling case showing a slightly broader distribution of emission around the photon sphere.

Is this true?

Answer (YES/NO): NO